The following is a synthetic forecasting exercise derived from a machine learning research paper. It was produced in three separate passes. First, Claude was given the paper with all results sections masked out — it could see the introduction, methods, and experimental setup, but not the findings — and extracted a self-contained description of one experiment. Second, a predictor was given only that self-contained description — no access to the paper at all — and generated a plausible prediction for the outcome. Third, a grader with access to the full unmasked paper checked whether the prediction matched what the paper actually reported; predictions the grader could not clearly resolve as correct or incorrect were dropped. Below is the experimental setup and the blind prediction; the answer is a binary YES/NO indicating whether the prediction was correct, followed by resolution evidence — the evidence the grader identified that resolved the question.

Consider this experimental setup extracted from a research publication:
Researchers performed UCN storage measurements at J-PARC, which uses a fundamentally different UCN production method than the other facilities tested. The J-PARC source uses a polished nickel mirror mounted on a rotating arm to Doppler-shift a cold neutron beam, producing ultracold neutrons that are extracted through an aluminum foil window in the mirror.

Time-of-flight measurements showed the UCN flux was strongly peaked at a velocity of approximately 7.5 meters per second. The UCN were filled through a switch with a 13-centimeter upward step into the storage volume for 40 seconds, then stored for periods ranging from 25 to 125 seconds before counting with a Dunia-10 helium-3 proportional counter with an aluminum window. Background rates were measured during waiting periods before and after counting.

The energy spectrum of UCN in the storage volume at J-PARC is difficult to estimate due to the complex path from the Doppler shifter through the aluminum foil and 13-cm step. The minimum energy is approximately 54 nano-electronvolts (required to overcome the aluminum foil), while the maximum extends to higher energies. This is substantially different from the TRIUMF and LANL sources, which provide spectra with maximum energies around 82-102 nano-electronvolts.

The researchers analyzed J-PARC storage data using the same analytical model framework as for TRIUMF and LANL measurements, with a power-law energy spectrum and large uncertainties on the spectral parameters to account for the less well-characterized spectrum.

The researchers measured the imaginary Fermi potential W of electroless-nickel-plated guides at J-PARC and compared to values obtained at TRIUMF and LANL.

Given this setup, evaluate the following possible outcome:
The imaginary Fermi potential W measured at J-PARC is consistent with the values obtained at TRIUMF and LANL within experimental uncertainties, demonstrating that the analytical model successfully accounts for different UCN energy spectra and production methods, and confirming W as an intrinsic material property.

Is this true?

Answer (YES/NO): YES